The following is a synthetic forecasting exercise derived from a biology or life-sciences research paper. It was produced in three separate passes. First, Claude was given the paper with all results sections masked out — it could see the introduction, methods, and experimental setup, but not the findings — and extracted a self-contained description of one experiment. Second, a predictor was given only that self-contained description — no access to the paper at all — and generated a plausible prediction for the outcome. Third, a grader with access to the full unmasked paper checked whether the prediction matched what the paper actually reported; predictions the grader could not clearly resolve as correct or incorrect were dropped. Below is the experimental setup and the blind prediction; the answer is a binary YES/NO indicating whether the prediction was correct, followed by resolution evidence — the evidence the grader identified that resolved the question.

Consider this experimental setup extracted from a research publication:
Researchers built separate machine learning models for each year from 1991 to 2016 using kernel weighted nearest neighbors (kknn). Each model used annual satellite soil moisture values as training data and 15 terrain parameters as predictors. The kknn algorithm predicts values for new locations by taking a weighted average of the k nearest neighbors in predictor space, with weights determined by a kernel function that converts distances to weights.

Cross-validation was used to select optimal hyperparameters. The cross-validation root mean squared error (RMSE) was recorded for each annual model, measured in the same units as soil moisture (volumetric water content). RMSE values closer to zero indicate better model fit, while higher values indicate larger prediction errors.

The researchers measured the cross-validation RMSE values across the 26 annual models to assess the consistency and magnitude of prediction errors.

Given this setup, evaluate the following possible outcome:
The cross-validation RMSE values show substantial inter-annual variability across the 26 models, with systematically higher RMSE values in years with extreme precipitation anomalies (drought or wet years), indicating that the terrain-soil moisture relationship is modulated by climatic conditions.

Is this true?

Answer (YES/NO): NO